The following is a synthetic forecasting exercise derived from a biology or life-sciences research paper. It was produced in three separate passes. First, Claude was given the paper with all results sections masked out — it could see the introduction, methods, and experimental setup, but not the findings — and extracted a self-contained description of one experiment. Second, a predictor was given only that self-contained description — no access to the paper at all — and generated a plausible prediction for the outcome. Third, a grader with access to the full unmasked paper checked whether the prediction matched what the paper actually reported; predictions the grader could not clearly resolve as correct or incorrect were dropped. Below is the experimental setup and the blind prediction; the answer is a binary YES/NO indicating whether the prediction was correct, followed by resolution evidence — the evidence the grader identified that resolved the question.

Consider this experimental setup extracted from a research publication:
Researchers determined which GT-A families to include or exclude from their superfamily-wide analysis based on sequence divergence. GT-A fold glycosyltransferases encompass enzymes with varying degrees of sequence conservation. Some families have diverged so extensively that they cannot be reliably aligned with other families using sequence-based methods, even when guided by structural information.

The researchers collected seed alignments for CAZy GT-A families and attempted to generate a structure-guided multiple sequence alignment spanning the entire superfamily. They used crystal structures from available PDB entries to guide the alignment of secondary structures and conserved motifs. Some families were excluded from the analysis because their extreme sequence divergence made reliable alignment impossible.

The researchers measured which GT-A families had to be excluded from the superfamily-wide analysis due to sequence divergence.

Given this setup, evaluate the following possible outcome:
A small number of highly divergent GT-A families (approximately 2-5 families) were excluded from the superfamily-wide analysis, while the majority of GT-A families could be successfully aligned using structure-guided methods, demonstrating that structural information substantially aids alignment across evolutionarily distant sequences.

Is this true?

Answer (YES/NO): YES